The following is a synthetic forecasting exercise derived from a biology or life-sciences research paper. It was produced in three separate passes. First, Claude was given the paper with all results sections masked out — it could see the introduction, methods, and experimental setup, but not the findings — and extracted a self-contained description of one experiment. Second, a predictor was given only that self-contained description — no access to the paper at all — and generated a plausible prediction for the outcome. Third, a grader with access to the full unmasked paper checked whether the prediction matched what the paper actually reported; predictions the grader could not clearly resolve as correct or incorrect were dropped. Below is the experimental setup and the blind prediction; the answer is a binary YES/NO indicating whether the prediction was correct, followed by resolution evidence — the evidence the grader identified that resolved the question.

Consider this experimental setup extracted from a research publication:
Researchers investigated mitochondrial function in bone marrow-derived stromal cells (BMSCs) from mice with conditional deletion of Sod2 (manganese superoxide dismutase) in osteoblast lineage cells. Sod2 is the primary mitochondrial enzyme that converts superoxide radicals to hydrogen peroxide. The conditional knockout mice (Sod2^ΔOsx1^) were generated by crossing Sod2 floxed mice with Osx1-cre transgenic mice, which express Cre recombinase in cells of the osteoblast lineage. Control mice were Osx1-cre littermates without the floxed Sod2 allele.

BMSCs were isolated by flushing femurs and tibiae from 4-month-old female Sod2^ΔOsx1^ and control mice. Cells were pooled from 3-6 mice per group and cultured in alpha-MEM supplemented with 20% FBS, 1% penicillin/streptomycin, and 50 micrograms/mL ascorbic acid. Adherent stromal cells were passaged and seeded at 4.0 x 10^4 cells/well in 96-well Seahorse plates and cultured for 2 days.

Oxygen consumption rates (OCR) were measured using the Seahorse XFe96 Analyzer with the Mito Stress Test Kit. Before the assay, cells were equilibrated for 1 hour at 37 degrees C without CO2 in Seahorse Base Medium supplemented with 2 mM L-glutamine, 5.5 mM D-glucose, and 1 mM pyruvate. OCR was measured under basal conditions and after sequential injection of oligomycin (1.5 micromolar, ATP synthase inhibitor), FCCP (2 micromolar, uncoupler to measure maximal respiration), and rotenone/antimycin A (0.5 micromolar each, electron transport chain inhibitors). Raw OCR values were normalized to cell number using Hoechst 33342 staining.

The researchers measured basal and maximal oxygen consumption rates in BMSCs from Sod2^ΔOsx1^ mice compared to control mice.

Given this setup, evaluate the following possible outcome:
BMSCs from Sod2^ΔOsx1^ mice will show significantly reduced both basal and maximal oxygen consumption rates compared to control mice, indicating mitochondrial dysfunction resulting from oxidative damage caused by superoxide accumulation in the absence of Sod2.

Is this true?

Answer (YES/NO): YES